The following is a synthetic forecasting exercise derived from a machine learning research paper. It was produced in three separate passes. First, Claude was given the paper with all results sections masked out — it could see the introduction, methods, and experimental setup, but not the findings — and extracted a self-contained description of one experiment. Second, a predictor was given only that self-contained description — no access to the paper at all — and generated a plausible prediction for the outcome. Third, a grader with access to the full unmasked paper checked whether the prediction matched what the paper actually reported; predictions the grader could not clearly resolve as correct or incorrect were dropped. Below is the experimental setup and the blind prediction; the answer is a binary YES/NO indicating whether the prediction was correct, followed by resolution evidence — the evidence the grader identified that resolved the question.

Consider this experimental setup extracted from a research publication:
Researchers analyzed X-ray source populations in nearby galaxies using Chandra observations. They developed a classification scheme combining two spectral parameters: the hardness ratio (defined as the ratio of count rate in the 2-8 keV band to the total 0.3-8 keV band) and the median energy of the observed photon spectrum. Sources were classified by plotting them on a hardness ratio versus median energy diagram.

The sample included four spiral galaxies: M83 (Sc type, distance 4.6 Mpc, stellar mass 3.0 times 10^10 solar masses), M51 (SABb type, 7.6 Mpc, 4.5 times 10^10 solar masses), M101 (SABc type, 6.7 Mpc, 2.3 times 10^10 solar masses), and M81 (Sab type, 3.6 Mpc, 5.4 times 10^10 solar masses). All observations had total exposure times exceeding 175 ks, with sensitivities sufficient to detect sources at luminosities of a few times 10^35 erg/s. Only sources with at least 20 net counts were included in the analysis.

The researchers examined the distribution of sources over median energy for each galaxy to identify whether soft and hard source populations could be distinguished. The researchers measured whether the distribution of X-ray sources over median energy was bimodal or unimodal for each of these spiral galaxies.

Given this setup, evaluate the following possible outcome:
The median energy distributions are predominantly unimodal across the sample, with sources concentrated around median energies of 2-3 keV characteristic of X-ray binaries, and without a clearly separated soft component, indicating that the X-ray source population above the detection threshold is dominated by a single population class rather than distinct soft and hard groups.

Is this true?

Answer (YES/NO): NO